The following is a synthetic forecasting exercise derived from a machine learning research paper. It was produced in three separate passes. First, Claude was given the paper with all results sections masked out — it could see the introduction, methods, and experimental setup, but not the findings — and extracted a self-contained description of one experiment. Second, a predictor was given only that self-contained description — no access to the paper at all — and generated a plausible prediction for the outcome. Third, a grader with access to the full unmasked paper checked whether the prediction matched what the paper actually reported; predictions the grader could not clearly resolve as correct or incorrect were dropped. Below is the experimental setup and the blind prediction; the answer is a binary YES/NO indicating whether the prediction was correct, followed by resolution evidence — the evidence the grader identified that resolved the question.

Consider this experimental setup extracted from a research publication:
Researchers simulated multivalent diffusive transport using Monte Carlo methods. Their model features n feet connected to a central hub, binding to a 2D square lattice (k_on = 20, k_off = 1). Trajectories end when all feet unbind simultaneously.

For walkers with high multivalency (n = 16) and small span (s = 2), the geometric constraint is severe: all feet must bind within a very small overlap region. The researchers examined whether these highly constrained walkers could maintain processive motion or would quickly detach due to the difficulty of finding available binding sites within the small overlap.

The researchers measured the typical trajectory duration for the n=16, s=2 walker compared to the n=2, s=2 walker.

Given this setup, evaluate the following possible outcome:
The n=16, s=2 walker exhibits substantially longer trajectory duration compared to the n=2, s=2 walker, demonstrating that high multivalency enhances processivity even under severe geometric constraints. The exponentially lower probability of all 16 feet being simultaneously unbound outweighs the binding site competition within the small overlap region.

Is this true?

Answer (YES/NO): YES